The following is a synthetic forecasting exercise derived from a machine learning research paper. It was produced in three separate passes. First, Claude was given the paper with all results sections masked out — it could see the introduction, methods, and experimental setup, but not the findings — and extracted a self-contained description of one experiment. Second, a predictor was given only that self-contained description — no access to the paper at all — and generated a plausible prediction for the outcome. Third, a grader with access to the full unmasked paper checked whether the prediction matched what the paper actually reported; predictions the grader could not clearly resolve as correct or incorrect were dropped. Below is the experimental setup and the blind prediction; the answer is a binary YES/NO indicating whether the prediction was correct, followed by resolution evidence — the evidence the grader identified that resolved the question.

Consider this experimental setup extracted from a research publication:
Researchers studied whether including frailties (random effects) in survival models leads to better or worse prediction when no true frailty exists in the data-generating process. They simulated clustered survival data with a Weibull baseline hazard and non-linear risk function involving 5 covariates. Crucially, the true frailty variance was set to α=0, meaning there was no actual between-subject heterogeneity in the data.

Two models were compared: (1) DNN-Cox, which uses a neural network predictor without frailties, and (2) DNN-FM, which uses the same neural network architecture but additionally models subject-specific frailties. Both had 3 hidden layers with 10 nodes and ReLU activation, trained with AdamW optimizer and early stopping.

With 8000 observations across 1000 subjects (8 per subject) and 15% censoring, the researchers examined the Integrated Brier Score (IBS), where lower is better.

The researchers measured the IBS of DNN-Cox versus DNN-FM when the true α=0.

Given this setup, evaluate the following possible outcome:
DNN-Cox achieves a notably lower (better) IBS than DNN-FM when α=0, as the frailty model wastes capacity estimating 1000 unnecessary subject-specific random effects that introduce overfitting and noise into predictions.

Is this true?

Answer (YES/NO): NO